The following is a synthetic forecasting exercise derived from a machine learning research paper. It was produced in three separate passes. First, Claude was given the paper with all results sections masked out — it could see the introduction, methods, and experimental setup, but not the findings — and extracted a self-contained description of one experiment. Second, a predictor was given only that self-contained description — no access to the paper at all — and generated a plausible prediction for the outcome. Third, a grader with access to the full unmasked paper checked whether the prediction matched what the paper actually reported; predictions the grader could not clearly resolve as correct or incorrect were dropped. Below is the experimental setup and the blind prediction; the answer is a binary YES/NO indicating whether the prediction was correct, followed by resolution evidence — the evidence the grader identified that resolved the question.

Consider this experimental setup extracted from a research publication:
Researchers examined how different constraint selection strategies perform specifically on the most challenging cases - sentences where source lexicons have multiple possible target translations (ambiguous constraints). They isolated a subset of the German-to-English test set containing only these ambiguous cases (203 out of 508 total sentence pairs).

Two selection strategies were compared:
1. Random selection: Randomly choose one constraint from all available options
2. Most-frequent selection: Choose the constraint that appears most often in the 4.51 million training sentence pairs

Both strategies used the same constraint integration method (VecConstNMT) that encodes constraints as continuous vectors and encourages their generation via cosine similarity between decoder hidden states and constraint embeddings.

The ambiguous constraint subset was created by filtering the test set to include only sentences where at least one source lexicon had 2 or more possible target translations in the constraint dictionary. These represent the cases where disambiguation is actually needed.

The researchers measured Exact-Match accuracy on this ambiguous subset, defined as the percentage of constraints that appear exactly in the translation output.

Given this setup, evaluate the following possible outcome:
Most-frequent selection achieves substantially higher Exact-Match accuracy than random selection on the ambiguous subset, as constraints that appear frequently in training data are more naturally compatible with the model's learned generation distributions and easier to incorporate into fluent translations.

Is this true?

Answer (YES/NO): NO